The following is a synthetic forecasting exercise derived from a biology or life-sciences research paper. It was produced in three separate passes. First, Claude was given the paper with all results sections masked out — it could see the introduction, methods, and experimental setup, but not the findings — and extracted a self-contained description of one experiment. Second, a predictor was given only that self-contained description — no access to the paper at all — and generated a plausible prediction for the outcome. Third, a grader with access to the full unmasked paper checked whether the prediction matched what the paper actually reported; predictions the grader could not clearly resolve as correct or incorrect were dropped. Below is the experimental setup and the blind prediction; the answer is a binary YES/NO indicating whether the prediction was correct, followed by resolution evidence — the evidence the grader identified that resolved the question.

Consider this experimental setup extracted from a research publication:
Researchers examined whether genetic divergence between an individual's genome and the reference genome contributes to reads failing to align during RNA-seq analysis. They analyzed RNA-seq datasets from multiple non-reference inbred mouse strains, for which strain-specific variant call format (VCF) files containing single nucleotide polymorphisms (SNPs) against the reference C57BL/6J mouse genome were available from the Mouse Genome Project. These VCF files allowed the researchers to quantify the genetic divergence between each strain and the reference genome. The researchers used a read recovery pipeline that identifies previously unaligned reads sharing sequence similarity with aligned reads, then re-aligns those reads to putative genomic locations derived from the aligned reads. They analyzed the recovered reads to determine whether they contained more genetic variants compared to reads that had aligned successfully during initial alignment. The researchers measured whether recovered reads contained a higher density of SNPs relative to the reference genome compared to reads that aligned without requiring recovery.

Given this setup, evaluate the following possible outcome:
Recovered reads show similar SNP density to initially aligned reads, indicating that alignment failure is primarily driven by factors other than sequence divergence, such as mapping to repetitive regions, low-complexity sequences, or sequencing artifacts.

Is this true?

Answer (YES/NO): NO